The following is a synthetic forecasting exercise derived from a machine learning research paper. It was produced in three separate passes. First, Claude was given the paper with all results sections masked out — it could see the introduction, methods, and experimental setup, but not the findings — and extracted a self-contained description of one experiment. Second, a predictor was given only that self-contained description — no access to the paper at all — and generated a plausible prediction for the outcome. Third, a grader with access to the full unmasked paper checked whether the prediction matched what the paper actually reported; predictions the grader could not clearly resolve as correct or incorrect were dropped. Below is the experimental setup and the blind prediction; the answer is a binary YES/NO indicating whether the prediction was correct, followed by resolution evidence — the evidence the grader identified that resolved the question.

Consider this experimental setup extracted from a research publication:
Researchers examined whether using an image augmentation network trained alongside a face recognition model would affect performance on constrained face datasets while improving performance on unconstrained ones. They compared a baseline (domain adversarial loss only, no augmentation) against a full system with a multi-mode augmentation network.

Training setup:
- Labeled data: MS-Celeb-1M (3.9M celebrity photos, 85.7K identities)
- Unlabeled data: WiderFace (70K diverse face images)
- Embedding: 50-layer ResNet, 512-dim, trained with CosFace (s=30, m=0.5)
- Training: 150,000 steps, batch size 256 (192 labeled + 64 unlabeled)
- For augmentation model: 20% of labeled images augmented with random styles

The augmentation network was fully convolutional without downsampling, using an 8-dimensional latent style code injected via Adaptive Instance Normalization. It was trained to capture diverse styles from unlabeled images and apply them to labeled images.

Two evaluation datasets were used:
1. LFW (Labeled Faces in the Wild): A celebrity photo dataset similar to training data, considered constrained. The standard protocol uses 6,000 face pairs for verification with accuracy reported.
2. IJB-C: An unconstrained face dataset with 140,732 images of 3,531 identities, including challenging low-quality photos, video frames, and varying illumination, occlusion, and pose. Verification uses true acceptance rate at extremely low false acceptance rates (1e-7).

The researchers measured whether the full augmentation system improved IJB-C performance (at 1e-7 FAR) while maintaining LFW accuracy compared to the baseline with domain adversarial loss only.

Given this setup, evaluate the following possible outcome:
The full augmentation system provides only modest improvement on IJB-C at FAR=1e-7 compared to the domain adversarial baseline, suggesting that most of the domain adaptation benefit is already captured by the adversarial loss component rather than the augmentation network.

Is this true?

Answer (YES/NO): NO